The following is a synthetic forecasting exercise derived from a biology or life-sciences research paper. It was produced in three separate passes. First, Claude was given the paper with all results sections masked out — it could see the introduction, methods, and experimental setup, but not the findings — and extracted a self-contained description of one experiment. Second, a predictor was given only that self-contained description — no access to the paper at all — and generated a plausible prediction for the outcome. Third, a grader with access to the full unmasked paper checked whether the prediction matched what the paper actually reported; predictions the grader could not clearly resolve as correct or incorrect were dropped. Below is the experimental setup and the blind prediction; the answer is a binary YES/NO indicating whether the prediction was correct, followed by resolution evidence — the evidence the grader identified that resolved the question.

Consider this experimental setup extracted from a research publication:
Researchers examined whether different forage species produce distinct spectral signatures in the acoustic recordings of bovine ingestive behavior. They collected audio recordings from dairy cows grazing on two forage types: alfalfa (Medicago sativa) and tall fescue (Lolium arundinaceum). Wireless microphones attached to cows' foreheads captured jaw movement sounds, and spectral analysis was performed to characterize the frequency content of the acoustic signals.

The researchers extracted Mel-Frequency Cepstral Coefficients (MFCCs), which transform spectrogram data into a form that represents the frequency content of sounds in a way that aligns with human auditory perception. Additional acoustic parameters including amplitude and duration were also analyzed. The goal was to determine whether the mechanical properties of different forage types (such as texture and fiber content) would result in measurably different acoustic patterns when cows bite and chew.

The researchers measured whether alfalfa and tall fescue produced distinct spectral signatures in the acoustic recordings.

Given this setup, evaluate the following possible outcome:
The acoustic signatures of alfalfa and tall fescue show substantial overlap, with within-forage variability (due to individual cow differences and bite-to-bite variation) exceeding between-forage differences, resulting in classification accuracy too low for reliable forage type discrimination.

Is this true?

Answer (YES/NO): NO